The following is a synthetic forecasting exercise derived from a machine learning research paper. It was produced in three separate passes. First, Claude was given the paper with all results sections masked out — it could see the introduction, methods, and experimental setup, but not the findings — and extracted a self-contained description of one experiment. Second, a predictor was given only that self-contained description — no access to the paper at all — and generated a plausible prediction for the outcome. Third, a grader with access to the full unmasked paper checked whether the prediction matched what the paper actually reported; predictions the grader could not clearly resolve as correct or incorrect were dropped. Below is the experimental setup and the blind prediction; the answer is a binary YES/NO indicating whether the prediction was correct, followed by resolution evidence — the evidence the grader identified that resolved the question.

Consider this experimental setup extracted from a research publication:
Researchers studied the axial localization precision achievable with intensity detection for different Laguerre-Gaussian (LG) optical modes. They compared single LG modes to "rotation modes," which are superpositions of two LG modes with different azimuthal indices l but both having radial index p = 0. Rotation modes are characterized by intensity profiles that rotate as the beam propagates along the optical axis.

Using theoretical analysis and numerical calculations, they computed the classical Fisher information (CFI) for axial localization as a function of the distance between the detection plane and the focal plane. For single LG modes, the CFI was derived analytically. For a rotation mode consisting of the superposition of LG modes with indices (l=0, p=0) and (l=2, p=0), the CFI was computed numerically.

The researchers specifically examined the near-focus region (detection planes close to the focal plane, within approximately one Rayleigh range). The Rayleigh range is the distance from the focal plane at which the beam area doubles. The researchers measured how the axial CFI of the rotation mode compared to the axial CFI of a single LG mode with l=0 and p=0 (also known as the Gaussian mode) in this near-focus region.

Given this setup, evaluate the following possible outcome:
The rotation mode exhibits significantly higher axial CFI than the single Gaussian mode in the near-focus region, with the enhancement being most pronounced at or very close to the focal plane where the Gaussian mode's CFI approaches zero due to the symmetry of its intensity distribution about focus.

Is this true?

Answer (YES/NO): YES